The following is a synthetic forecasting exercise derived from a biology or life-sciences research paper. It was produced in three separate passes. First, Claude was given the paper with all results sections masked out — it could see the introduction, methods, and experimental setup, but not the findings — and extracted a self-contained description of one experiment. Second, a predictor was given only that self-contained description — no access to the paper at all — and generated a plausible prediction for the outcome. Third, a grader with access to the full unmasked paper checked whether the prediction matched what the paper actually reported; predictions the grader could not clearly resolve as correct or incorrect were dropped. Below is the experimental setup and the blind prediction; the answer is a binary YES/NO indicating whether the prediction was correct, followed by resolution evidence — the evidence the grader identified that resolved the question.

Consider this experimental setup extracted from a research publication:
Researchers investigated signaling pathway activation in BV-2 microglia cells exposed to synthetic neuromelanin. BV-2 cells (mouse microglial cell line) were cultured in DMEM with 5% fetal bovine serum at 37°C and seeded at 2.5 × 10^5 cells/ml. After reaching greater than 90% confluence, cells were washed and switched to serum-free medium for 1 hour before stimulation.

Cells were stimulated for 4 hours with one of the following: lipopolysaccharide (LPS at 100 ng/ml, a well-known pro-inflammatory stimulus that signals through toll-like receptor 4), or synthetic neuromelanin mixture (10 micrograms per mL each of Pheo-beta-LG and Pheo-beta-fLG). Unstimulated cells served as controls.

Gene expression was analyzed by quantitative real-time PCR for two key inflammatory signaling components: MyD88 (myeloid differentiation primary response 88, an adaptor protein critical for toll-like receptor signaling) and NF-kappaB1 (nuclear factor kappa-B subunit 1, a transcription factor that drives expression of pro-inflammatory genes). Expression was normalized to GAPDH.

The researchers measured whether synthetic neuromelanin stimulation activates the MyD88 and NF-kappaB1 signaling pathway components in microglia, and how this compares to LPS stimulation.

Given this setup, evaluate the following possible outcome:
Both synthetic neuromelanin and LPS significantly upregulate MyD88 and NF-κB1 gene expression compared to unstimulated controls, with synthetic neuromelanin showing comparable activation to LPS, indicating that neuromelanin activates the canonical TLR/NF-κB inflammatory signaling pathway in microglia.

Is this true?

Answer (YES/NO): NO